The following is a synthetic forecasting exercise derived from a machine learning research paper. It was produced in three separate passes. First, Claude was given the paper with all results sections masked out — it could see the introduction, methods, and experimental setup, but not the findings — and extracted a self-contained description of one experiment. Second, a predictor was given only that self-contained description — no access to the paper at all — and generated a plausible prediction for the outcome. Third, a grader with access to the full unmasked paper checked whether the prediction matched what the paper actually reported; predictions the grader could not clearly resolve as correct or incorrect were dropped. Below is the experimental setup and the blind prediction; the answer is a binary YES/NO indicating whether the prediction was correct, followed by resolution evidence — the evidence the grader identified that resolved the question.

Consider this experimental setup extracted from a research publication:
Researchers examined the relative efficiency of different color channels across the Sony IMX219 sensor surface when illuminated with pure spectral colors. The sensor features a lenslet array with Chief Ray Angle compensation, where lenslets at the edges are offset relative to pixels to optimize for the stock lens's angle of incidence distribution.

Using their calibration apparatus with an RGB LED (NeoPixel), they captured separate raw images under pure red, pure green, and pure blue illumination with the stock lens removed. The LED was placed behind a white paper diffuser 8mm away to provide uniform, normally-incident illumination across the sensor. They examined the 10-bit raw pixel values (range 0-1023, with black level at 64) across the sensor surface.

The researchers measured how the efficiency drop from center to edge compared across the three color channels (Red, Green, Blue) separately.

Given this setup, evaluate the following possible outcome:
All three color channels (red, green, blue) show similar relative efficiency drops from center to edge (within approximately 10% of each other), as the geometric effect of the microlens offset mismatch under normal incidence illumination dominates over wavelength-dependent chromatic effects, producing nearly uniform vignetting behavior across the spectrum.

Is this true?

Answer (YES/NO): NO